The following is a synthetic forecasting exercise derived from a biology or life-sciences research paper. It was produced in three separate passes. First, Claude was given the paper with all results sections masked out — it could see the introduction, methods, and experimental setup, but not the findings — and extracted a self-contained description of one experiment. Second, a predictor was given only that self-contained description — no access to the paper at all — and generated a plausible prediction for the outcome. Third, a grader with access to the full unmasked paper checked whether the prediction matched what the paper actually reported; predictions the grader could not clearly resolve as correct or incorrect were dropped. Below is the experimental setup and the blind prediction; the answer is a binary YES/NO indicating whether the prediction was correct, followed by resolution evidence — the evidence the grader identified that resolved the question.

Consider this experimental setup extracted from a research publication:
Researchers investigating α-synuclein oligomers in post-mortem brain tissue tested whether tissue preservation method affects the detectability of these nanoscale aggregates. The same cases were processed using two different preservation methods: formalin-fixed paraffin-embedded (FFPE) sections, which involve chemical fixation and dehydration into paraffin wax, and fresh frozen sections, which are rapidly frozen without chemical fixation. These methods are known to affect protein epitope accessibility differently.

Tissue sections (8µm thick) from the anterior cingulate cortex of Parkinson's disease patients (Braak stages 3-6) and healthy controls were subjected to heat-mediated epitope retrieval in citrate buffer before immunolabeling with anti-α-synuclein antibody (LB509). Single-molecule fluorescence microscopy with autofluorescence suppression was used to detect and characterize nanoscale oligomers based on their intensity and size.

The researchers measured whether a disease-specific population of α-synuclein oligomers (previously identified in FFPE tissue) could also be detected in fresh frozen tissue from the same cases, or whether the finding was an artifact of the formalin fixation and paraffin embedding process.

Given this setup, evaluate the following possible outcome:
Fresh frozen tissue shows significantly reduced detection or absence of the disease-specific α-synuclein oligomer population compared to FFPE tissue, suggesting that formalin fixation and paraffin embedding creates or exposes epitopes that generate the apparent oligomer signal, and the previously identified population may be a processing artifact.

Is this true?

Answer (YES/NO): NO